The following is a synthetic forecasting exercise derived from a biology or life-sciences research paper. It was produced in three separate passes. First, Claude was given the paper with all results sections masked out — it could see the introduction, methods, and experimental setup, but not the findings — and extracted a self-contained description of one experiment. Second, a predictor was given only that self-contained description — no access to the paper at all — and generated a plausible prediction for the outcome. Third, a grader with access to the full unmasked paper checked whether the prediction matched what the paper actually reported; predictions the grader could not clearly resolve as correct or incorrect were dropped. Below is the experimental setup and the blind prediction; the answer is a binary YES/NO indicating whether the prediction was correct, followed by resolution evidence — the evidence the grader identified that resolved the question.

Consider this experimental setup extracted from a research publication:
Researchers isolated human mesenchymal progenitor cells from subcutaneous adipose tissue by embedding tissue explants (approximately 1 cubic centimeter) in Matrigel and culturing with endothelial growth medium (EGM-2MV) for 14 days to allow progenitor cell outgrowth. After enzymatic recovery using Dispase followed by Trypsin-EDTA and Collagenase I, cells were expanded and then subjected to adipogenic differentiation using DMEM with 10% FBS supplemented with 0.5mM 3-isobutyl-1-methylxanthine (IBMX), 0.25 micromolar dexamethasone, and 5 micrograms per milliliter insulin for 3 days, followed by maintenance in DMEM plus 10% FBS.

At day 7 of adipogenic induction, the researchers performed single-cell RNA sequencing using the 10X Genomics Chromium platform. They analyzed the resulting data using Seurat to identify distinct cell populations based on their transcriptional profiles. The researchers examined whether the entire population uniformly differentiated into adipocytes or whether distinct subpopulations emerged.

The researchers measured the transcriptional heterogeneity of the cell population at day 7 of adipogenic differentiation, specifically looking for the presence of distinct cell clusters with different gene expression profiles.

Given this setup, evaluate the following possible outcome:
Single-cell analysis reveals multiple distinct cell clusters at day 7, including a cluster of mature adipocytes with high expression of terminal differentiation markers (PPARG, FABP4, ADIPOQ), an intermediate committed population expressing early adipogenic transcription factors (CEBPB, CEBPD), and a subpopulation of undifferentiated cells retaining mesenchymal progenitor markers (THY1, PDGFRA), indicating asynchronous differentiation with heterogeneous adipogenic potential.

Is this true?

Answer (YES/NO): NO